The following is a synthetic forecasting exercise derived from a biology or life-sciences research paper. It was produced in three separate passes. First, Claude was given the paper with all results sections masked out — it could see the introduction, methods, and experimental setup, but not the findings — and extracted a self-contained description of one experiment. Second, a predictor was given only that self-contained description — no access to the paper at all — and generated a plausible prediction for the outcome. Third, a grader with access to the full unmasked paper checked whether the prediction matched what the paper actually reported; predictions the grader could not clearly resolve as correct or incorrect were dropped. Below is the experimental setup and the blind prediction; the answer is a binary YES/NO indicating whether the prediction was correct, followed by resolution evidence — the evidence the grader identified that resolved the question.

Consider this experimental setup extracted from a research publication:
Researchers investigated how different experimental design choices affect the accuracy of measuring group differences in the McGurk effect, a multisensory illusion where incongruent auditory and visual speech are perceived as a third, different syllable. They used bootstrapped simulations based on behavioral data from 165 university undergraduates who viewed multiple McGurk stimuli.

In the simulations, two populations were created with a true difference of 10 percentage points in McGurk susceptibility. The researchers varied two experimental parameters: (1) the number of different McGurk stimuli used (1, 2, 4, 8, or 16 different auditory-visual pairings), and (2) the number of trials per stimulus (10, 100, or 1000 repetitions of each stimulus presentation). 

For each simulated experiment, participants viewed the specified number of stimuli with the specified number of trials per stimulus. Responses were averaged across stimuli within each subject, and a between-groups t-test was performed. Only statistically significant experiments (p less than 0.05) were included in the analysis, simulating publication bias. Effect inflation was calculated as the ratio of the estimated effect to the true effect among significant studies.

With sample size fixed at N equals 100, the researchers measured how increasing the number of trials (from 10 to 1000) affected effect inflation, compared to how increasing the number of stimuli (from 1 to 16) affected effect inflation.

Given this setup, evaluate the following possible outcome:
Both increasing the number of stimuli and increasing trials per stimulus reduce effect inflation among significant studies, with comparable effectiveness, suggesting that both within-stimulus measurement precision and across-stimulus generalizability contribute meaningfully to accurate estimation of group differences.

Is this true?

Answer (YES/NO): NO